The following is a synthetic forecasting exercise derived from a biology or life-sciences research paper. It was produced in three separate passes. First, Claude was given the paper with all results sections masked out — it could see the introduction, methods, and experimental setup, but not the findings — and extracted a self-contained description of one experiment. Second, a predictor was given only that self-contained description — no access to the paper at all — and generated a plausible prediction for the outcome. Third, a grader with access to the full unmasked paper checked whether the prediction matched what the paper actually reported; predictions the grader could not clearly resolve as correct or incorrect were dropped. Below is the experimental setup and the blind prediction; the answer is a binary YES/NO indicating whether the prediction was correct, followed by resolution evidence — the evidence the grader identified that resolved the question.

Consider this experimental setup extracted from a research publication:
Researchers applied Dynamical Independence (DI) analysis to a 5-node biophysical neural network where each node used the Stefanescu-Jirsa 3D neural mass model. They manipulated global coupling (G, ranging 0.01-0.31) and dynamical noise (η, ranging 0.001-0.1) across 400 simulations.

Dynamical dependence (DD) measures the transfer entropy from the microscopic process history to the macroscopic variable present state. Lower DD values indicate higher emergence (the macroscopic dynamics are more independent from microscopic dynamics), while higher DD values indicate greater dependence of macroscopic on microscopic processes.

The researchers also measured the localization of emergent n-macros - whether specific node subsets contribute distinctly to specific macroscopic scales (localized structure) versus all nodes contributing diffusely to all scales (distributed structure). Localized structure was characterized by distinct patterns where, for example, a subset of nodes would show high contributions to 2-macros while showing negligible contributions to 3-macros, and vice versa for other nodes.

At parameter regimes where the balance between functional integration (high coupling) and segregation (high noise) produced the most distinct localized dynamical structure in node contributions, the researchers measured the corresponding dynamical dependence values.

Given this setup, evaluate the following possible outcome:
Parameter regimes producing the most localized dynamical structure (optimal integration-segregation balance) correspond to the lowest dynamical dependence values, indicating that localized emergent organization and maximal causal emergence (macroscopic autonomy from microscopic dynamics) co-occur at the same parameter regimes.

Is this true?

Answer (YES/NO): NO